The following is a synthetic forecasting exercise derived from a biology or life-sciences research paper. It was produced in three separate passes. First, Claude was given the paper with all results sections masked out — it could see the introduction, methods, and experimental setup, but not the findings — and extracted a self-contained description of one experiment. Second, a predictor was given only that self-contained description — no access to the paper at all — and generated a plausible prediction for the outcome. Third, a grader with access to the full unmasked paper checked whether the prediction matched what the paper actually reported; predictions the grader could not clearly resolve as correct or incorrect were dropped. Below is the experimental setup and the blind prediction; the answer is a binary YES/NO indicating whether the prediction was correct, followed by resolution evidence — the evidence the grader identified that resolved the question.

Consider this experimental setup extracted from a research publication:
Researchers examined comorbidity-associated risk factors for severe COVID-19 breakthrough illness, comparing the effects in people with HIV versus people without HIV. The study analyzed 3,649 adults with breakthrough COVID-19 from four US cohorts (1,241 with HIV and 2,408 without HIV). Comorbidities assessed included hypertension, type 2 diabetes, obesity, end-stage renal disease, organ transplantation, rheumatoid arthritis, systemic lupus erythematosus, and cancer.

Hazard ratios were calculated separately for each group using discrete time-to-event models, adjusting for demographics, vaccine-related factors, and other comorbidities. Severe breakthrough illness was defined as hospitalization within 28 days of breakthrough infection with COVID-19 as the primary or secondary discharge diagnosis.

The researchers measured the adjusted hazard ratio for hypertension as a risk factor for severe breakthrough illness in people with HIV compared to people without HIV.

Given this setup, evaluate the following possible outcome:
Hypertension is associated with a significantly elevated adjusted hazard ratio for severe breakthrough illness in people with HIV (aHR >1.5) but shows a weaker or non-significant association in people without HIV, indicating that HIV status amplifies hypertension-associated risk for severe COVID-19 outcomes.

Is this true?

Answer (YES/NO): NO